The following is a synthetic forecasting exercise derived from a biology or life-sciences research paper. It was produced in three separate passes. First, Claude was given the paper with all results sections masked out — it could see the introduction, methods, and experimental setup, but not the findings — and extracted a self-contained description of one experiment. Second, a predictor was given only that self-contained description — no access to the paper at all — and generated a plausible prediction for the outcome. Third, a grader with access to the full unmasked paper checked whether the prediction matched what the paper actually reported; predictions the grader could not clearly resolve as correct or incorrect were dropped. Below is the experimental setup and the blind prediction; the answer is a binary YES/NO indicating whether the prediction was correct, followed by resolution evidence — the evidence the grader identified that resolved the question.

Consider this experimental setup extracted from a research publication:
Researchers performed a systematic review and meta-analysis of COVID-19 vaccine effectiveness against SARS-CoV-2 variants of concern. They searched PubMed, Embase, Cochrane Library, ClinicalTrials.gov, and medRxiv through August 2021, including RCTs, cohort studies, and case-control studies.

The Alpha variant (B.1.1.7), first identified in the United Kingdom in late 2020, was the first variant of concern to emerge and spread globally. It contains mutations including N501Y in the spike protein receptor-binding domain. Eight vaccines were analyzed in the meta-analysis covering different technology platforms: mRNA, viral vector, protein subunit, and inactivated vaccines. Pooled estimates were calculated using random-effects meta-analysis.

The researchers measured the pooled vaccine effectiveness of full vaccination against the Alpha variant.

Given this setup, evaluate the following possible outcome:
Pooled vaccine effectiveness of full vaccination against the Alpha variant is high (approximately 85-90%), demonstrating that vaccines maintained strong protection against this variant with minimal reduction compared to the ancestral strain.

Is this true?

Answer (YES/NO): YES